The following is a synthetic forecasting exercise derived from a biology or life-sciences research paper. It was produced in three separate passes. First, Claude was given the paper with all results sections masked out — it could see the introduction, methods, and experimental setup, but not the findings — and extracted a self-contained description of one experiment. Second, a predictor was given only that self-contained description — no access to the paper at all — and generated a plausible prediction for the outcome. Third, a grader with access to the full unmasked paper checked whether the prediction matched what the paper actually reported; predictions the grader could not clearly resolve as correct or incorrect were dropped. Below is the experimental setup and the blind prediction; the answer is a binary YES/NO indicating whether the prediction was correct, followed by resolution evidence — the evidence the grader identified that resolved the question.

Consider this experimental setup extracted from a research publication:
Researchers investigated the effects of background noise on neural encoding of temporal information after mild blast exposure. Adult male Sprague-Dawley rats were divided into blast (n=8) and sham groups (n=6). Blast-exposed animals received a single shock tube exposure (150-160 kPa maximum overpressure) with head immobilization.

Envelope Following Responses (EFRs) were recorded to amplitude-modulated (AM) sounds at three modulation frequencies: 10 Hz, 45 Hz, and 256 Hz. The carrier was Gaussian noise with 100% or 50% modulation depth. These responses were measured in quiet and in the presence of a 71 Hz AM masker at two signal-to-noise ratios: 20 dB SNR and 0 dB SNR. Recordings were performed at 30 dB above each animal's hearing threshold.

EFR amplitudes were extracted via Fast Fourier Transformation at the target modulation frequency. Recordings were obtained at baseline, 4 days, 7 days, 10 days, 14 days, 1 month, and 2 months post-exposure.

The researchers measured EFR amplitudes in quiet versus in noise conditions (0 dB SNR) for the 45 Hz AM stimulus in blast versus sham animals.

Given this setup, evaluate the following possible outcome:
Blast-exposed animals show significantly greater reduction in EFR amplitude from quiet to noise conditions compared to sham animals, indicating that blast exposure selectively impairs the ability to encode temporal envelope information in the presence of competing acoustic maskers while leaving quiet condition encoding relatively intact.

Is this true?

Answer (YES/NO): NO